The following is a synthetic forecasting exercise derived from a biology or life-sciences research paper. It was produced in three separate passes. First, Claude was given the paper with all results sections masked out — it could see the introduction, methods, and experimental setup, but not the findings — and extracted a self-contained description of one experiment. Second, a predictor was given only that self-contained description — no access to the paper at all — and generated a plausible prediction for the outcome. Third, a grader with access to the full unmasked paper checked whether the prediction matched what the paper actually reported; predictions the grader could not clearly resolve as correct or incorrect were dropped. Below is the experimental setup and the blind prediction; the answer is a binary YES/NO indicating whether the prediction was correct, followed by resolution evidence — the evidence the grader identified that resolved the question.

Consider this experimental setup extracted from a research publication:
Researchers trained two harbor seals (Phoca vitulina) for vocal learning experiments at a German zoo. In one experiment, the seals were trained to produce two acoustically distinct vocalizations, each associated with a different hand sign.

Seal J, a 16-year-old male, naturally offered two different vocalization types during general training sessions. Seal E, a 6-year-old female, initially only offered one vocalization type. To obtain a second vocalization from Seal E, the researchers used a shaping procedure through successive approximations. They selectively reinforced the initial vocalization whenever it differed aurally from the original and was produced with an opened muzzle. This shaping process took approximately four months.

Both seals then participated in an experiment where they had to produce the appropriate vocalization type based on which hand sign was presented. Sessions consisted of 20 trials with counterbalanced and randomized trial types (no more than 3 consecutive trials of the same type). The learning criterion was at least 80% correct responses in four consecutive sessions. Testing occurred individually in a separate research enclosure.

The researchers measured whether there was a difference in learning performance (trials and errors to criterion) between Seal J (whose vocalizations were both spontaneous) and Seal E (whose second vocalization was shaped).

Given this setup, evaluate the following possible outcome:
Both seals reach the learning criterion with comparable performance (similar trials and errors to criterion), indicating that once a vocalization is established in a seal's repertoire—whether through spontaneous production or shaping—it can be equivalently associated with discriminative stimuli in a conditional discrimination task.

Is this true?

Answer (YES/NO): NO